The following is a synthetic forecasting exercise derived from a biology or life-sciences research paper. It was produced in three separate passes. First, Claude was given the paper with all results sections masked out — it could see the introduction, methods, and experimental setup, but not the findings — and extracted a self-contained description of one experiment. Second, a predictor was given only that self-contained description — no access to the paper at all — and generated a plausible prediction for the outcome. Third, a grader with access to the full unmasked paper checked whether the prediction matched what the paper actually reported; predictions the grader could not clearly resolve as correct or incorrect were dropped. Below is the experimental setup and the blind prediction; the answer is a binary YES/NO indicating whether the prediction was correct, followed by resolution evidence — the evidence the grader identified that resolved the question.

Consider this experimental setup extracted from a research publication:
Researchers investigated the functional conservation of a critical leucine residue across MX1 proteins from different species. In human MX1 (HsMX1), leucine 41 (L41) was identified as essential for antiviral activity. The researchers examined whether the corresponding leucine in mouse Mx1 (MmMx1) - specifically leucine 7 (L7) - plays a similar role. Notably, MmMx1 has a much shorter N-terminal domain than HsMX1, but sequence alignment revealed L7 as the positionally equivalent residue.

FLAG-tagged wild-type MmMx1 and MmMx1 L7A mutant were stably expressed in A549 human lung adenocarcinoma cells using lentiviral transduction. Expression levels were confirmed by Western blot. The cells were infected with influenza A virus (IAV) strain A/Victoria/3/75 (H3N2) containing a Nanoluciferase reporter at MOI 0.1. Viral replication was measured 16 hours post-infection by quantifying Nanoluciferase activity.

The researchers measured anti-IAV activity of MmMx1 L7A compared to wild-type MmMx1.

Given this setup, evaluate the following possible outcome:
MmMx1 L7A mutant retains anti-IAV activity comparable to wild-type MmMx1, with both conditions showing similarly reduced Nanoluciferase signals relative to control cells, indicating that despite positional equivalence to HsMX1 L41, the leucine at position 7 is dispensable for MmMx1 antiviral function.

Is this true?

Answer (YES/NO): NO